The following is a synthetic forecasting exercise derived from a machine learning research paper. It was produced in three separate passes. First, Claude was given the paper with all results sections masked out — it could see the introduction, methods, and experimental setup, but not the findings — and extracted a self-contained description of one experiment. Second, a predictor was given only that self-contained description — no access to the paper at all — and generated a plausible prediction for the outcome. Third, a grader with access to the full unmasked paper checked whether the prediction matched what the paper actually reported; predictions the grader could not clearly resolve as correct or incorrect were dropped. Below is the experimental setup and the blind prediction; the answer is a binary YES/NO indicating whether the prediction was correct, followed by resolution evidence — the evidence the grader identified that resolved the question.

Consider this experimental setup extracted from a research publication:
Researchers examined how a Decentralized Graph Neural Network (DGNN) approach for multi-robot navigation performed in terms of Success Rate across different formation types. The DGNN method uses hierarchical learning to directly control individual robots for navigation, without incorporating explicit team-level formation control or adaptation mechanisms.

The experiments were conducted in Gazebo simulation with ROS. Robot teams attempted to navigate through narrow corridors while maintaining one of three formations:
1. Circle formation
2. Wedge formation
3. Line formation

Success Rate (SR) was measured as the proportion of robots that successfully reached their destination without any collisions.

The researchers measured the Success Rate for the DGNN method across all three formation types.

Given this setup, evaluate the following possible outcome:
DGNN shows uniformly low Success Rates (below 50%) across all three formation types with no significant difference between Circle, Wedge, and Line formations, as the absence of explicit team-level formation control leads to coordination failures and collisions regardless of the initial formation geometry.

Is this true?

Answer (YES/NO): NO